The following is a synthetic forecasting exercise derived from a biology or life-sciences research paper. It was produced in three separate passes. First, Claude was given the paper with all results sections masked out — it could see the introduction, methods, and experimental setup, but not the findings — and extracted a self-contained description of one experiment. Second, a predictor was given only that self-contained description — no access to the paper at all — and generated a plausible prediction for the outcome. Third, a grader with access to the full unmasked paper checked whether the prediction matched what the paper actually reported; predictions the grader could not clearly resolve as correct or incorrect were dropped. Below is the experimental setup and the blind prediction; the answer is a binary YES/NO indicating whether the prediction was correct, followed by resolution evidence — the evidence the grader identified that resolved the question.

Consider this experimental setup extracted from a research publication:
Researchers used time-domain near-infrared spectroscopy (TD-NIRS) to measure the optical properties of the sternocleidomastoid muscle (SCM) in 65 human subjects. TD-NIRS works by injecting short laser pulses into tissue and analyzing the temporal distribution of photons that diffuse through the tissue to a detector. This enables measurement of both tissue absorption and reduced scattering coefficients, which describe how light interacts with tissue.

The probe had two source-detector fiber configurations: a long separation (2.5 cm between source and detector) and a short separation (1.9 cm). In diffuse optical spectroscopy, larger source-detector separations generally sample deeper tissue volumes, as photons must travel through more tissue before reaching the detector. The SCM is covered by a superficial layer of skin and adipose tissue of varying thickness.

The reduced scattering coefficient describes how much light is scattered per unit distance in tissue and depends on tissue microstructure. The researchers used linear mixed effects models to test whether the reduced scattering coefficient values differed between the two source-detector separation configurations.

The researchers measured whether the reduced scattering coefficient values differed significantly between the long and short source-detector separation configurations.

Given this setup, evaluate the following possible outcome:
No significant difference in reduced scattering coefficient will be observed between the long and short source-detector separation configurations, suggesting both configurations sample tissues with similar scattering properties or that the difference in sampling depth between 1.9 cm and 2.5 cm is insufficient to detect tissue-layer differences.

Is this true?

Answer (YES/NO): NO